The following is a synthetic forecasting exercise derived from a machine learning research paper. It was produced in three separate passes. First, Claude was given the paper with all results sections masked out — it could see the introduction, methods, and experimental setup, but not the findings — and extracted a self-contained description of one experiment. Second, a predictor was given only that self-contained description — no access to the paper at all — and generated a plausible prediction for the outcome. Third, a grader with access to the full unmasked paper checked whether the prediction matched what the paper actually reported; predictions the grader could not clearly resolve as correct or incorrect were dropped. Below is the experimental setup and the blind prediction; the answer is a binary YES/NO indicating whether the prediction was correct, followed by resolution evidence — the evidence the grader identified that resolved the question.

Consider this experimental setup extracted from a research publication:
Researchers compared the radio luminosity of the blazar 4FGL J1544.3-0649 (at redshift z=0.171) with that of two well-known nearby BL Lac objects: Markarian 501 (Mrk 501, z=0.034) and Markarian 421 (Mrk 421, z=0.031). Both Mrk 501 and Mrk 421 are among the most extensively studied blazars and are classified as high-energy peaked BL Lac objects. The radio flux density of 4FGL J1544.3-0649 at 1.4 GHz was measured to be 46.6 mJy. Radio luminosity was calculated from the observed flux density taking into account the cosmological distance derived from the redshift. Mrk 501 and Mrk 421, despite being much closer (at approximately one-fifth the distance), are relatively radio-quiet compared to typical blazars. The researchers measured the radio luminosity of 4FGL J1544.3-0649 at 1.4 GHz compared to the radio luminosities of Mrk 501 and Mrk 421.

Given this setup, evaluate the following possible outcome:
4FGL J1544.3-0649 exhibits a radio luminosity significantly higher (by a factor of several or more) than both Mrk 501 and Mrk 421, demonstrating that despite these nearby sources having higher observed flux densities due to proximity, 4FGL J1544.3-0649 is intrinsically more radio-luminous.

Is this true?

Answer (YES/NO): YES